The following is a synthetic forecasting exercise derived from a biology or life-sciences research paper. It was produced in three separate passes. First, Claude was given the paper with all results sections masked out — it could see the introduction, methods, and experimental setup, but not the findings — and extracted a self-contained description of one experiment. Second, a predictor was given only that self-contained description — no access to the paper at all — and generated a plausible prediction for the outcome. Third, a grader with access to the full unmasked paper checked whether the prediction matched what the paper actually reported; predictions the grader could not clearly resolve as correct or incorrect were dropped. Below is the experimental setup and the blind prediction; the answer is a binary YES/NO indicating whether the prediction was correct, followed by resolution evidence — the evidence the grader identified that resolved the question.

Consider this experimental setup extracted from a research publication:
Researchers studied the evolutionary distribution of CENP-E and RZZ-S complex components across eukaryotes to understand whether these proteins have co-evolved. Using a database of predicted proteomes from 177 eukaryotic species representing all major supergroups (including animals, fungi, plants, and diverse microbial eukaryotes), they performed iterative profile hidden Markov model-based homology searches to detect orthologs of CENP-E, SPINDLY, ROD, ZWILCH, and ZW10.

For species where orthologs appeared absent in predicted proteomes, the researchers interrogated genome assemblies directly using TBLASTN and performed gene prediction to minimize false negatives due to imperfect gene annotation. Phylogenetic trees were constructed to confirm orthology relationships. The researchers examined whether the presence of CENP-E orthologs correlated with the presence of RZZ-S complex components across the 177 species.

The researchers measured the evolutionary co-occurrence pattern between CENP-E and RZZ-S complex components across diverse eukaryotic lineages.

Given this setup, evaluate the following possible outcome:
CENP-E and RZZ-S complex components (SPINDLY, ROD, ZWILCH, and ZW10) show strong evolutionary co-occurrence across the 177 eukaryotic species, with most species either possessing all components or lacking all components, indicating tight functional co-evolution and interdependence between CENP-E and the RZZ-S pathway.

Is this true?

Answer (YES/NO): NO